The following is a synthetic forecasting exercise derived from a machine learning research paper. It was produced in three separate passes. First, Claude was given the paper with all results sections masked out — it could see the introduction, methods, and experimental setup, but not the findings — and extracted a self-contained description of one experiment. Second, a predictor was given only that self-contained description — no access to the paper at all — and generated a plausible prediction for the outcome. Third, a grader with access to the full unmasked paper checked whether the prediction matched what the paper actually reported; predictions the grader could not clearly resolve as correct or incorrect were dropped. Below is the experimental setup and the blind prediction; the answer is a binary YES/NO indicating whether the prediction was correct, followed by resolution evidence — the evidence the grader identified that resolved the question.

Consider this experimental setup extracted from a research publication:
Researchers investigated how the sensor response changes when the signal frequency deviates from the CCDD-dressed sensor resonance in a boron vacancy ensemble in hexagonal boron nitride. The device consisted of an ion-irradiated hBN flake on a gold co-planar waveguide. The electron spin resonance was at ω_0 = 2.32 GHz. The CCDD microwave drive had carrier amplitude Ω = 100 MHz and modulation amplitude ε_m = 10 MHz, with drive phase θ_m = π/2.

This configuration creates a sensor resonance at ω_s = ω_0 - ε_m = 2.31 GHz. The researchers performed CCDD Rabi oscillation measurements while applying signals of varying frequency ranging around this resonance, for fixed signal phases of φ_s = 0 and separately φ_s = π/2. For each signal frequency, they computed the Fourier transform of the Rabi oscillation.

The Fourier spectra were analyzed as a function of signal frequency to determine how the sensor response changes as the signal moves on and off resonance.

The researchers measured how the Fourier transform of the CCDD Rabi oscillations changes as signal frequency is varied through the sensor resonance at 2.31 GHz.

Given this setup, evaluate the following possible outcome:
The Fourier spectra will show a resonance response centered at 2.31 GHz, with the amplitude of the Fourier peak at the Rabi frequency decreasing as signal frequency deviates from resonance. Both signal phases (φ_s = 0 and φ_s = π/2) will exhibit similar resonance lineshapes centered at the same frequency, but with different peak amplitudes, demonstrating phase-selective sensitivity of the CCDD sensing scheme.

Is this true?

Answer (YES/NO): NO